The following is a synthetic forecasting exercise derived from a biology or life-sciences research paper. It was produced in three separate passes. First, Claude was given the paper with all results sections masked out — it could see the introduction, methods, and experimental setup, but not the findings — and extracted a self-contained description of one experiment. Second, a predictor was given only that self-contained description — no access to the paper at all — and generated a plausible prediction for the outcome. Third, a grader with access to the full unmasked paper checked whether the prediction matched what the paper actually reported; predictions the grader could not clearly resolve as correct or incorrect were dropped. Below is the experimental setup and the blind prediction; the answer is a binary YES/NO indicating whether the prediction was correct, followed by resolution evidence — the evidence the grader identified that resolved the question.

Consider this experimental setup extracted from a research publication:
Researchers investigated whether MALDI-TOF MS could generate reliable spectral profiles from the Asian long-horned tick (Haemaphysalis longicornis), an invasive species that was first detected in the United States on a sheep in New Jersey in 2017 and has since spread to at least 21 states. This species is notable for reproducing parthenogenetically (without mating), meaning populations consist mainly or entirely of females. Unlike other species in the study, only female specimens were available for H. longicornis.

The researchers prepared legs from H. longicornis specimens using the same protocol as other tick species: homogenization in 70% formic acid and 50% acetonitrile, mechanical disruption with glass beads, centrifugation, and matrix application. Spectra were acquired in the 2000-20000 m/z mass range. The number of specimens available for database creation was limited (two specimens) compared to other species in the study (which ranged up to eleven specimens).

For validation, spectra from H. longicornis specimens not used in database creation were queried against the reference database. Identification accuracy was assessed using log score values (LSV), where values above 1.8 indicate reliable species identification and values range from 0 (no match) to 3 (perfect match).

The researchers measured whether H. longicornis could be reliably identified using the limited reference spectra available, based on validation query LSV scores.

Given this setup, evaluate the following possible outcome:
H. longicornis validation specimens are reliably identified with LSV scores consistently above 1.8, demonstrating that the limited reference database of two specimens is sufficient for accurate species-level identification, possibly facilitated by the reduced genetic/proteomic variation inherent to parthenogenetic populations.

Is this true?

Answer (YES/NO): YES